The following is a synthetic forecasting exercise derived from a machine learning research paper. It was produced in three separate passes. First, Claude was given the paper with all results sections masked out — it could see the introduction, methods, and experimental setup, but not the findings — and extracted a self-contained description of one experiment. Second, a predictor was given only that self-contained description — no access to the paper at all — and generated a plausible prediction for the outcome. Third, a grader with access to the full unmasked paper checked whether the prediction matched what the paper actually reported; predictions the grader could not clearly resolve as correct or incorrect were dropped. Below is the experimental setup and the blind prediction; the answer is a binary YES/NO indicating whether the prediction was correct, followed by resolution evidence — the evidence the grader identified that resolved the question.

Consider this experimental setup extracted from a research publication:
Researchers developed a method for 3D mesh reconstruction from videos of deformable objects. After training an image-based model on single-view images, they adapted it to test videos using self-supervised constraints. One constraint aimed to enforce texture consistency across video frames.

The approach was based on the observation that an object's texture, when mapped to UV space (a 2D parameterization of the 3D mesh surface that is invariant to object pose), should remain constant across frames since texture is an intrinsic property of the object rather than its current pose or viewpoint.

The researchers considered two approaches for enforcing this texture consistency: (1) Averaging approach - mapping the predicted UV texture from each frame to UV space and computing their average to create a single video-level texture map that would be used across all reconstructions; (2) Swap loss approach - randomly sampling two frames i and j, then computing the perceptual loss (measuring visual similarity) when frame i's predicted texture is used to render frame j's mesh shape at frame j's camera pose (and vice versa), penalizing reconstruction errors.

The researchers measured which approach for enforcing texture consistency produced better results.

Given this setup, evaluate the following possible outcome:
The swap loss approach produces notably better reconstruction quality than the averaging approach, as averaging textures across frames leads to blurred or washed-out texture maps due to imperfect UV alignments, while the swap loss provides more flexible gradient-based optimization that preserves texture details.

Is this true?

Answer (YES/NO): YES